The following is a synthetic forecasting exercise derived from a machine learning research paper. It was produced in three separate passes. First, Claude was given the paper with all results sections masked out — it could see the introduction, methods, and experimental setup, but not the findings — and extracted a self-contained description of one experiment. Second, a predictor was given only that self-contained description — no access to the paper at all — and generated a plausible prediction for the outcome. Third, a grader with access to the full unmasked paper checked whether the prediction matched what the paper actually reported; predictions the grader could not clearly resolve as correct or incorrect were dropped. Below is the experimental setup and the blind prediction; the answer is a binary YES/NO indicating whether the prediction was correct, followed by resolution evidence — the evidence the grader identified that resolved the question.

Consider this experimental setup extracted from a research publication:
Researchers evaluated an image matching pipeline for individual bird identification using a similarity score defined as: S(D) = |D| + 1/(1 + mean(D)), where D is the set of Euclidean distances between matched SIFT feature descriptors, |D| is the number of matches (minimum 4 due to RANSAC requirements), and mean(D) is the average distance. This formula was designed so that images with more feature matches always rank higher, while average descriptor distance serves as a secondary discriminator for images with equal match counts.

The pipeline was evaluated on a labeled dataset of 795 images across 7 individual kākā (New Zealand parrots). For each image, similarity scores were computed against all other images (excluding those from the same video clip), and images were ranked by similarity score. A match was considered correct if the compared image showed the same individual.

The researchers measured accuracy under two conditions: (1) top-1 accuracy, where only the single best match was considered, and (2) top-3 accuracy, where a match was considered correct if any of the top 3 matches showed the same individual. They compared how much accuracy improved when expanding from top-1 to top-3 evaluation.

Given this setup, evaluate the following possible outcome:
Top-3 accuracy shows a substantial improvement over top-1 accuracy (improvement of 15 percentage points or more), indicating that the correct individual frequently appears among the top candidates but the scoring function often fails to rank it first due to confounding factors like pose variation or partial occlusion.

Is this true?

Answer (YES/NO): NO